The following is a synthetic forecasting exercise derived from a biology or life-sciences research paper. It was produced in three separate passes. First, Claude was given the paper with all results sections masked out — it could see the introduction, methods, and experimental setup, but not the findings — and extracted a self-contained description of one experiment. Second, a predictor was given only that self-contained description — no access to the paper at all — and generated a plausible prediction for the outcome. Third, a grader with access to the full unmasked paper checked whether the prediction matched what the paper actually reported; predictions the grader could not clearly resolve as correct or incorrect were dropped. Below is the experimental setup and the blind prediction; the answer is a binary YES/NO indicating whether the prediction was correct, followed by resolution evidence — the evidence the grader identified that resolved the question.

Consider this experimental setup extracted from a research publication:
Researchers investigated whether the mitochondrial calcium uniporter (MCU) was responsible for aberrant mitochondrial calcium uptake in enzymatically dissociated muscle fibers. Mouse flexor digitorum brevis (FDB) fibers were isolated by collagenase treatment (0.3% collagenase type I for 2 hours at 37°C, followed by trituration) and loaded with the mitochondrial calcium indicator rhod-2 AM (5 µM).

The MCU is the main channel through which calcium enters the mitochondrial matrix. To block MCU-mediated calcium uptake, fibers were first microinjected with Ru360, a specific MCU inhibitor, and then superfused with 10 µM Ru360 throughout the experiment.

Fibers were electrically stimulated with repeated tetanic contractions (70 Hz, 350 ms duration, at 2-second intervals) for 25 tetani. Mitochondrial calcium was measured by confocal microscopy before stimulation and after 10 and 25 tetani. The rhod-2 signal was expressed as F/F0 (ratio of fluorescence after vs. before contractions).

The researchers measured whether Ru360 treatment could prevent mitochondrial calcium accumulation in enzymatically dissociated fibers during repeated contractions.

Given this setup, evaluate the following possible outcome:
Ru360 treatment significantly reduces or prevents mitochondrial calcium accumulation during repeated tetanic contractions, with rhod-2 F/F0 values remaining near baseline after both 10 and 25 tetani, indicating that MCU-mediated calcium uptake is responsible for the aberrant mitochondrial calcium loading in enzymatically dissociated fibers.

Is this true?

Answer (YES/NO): NO